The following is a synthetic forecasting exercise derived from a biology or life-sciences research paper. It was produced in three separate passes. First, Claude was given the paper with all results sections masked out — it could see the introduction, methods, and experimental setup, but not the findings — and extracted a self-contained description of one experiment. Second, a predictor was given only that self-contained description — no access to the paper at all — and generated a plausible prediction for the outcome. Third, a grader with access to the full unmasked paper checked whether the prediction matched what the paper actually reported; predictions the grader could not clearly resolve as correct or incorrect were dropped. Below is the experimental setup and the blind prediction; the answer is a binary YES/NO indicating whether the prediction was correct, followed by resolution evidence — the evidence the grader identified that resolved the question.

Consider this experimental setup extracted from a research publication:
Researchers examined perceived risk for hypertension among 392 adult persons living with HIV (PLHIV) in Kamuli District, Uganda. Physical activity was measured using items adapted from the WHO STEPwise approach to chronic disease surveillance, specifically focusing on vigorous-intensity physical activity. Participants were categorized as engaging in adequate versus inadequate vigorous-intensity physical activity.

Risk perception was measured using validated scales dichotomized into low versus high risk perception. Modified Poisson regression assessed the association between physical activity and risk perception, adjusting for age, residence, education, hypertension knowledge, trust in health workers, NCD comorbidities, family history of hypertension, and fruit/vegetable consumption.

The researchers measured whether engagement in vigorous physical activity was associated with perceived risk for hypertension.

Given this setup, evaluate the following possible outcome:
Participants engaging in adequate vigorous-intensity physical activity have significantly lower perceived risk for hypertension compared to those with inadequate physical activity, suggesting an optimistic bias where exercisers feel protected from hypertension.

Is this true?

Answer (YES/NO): NO